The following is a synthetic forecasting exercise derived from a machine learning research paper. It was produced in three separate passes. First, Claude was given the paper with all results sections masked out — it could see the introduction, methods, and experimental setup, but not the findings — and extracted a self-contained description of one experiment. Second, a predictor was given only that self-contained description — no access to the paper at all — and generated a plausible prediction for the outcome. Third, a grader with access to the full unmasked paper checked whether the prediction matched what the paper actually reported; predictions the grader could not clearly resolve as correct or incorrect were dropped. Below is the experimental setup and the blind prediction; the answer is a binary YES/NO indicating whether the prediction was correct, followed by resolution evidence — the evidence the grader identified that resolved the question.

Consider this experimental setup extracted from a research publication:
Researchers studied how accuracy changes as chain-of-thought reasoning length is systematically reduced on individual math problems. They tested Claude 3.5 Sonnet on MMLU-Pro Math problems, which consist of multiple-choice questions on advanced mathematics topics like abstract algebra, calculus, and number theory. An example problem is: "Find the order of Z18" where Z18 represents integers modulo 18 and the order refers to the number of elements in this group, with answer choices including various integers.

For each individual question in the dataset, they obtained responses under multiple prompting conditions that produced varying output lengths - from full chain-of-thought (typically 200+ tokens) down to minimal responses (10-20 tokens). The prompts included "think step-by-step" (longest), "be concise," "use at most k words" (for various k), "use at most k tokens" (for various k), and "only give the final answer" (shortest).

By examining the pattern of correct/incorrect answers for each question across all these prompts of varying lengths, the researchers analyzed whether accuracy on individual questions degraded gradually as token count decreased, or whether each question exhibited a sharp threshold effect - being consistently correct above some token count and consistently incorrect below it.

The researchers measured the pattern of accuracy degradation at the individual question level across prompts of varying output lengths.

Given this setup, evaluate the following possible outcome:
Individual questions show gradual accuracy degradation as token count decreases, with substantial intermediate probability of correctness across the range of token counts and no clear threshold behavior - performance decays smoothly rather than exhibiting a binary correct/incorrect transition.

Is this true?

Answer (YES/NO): NO